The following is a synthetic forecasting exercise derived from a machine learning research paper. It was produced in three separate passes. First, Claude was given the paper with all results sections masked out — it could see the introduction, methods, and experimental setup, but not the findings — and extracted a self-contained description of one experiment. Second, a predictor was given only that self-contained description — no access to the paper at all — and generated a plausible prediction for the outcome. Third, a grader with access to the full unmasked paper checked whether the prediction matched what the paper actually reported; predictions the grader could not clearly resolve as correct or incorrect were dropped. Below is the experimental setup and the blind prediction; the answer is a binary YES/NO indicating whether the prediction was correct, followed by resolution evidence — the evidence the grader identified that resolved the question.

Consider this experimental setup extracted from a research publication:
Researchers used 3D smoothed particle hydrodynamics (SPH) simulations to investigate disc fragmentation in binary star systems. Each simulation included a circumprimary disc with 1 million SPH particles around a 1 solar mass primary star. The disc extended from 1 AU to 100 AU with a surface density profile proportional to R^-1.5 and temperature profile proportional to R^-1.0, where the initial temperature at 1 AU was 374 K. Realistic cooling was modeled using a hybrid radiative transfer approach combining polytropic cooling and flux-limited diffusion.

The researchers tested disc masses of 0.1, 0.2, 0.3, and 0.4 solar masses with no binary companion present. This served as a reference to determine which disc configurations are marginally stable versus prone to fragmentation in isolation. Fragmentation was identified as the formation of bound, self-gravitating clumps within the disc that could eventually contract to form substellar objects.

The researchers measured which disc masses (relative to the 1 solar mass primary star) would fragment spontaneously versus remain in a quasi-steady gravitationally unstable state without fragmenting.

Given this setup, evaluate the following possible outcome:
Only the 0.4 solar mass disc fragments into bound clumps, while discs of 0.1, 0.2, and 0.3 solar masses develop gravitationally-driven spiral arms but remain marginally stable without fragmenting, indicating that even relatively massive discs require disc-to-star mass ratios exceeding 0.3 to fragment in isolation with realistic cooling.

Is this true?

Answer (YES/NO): NO